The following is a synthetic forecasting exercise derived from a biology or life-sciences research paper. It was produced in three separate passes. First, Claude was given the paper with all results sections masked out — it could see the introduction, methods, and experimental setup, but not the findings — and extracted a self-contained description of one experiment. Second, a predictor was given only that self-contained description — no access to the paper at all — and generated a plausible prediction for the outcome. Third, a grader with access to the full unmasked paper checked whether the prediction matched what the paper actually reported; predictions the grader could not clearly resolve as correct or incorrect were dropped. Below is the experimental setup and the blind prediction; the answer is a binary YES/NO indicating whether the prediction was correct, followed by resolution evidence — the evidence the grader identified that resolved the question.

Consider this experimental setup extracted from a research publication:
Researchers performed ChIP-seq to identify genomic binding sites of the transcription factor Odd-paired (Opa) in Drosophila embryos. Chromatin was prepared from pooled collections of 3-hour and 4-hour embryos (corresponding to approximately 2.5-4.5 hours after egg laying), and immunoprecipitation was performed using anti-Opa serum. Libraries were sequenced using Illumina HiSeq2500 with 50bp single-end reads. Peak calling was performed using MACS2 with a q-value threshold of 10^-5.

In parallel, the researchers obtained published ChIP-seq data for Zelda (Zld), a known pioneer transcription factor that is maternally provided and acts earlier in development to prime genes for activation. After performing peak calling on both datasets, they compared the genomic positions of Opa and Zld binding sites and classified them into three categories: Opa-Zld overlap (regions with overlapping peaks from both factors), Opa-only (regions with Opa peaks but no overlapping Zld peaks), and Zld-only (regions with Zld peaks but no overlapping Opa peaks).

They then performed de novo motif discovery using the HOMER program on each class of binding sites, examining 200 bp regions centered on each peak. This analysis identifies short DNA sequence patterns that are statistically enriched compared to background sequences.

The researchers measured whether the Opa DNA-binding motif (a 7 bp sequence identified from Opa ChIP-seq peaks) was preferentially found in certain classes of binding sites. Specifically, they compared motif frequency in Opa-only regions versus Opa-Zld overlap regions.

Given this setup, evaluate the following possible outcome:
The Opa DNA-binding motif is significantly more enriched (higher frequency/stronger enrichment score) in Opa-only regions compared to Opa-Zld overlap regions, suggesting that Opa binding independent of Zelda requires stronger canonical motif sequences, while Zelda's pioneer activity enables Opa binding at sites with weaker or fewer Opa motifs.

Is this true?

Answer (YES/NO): YES